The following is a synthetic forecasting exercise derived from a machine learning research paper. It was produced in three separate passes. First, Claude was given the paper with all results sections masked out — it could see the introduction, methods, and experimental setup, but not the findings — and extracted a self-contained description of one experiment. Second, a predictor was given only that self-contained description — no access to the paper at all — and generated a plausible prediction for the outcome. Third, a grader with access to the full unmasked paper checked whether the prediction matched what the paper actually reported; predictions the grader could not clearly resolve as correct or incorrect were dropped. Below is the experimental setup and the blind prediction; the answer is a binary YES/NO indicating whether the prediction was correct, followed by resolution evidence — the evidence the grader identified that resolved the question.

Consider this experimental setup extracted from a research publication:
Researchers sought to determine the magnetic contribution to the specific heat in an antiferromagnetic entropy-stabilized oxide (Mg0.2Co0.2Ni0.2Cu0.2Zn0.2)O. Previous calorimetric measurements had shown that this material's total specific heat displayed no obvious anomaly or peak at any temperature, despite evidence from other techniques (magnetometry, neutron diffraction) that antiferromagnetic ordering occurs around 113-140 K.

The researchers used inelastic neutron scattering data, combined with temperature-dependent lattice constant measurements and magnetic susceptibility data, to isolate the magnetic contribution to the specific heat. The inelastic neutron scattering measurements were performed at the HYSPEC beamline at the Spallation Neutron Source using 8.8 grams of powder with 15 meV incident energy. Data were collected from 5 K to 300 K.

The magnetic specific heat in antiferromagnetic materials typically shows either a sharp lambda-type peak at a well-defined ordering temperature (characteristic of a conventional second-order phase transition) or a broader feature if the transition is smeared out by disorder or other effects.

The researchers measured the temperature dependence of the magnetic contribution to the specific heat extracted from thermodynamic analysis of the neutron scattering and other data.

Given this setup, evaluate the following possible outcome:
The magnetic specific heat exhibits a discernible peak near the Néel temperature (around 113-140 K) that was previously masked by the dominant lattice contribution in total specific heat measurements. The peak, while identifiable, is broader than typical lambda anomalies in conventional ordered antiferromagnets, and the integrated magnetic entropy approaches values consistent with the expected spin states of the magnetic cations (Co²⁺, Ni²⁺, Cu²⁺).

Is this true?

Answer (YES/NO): NO